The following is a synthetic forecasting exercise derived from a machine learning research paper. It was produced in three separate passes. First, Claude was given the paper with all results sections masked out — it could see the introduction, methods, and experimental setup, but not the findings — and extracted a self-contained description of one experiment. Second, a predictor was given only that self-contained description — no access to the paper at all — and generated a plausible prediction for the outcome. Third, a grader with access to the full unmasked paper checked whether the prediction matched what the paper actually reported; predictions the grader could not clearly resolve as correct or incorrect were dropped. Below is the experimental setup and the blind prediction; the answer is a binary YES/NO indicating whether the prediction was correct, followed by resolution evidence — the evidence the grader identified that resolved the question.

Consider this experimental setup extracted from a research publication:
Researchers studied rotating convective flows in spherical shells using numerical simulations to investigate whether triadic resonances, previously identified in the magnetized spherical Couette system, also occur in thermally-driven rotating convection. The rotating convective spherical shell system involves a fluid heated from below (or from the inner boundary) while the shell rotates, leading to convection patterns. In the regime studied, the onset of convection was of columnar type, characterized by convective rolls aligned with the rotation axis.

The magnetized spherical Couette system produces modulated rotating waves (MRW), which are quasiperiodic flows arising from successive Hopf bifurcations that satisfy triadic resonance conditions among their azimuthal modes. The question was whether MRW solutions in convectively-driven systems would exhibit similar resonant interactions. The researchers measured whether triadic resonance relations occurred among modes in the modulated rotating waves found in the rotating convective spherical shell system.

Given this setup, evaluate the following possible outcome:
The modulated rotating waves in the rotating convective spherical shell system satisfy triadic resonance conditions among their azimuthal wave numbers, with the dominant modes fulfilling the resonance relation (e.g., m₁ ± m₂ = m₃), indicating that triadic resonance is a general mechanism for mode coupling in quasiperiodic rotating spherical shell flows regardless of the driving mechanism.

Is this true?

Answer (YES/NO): YES